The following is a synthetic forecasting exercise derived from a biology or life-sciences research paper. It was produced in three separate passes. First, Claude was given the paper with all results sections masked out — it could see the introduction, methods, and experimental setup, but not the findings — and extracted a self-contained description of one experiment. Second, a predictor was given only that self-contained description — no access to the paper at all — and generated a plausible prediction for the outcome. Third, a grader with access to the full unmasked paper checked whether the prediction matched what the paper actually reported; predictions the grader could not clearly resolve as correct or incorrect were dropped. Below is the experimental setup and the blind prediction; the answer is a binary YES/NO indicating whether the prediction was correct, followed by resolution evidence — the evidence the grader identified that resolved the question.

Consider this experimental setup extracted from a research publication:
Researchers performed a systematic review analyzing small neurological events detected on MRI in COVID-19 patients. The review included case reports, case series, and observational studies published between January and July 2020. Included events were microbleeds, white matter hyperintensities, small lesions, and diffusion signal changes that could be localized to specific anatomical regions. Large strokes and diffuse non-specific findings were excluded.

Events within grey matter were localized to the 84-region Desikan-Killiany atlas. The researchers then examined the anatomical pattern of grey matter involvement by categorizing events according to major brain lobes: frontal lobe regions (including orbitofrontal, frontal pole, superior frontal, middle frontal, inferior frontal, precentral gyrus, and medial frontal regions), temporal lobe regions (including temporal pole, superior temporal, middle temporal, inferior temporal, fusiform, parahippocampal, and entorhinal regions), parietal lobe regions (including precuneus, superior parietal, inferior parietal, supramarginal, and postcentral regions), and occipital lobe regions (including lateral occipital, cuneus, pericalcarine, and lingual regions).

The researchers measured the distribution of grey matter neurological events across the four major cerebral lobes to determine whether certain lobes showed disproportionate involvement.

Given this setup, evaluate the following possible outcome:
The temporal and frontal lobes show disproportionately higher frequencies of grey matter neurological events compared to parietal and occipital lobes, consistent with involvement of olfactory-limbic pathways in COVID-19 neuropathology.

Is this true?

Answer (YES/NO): NO